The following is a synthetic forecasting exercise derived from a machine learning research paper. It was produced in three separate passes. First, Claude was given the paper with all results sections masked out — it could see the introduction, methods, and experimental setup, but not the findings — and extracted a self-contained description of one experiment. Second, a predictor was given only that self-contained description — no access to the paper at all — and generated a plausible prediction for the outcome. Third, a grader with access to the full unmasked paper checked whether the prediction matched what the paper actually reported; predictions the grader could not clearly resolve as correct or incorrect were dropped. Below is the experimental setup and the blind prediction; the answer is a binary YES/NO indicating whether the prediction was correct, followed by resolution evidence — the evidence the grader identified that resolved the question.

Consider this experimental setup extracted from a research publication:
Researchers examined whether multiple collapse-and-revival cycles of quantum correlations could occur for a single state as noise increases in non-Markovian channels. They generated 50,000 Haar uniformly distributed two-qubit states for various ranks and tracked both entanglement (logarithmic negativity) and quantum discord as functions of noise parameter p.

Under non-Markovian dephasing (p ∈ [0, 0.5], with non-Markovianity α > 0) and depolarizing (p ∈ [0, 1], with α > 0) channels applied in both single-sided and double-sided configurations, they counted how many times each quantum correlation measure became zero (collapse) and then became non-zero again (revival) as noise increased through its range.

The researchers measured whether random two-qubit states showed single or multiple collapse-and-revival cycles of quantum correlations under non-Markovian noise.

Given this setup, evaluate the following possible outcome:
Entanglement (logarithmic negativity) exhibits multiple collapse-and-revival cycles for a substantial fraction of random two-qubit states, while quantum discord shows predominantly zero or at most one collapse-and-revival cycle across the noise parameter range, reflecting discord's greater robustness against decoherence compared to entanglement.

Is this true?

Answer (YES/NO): NO